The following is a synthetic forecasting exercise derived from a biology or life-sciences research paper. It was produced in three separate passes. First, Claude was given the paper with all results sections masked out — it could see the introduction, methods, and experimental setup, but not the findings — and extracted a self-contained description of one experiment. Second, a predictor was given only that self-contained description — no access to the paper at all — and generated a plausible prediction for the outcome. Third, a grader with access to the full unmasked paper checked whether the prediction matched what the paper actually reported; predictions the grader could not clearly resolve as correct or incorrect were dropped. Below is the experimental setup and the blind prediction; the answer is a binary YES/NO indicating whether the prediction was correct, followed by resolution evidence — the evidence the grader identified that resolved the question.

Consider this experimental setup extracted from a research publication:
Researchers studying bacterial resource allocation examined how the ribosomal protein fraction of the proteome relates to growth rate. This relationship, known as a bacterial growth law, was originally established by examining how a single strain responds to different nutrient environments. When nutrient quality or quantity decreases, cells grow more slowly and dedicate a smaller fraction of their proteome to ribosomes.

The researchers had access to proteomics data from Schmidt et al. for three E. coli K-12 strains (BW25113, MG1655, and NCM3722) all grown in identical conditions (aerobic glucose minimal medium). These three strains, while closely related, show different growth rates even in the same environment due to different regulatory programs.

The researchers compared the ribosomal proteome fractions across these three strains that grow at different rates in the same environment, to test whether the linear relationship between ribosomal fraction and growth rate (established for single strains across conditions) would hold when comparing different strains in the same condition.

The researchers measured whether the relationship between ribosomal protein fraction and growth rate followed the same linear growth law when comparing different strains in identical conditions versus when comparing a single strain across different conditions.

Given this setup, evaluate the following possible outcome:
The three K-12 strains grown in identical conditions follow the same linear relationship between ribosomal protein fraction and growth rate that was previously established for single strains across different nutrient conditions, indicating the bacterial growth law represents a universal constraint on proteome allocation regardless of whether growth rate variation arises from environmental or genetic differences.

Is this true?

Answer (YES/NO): YES